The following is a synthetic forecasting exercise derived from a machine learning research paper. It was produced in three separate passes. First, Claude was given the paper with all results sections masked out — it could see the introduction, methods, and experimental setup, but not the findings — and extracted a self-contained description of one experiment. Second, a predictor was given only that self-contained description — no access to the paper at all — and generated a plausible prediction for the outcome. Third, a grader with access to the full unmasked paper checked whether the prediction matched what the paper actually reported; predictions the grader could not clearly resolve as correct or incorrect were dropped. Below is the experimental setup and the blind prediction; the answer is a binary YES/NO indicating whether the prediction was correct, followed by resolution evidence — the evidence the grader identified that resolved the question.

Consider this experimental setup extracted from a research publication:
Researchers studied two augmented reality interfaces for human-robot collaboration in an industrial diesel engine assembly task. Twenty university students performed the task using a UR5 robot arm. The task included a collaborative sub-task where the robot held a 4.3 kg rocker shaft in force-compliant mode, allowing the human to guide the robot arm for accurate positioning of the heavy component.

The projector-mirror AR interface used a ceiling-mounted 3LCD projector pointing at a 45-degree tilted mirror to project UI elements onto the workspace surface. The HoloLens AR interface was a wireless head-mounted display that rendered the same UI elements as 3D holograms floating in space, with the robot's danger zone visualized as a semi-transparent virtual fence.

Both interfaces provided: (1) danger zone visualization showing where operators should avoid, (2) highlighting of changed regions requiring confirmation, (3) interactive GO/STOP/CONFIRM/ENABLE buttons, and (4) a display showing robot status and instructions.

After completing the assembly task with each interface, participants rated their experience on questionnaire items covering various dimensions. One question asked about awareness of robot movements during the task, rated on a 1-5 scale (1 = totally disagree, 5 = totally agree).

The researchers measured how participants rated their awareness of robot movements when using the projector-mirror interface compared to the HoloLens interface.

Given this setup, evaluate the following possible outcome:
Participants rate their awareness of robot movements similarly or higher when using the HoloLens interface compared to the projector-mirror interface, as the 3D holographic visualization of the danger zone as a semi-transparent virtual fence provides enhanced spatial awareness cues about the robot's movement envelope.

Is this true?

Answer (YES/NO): NO